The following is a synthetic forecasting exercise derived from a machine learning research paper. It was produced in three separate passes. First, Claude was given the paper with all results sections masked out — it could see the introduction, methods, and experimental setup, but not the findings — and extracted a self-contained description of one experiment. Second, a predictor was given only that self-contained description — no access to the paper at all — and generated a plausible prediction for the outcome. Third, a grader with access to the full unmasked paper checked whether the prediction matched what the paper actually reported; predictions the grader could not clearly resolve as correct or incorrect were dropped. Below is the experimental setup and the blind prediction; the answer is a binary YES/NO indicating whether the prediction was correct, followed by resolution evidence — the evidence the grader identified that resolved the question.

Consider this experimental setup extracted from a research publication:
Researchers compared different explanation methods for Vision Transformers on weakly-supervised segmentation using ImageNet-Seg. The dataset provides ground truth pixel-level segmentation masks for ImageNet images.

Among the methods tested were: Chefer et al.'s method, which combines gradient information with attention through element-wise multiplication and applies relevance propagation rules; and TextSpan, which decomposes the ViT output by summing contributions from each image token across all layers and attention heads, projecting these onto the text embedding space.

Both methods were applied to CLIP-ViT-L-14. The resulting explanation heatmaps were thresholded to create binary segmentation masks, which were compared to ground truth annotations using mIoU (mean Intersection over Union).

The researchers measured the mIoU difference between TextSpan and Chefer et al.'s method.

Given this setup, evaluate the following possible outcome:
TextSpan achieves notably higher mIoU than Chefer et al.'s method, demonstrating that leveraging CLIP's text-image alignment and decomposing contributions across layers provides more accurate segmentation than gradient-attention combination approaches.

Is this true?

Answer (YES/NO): YES